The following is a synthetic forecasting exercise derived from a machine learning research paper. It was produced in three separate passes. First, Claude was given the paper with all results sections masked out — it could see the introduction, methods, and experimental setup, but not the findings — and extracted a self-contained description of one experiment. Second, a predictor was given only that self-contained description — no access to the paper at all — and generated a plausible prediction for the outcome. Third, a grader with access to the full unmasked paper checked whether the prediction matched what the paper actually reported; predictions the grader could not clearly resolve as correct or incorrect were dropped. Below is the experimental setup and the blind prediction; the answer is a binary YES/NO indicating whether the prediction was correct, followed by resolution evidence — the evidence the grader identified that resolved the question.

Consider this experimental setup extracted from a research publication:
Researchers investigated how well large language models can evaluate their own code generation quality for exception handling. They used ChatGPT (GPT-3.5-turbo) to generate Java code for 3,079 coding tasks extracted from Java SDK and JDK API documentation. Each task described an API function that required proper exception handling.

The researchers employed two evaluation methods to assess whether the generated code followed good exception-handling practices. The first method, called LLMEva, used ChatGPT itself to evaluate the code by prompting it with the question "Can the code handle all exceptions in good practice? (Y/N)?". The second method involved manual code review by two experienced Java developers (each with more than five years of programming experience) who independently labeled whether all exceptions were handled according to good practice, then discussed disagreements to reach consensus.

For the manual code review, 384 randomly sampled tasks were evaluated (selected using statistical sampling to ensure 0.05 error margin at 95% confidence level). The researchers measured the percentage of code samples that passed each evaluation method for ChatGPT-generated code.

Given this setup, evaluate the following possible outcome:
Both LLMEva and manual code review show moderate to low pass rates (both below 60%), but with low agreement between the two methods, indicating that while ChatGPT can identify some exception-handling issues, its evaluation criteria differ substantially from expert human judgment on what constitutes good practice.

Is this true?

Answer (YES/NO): YES